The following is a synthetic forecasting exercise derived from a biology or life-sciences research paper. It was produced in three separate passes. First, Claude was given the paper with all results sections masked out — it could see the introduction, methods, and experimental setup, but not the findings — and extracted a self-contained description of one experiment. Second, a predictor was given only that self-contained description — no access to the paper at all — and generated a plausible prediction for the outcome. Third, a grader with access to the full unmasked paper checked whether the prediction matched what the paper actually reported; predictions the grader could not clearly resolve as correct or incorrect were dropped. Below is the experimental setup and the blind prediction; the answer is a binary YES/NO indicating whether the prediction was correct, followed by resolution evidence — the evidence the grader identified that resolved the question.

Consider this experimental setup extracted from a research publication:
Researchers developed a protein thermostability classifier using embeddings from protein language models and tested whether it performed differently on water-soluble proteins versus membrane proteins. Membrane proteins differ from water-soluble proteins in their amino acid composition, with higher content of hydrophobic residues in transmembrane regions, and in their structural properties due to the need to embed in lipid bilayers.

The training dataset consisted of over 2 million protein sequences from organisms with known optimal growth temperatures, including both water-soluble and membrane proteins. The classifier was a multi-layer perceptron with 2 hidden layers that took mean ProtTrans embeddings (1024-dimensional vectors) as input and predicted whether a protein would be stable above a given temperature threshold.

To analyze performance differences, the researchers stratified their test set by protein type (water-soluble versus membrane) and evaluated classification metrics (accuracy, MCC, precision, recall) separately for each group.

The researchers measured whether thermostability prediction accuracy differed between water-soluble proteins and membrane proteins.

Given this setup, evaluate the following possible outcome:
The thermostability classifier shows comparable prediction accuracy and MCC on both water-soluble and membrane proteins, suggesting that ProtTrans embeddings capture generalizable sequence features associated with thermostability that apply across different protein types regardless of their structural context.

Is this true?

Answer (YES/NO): NO